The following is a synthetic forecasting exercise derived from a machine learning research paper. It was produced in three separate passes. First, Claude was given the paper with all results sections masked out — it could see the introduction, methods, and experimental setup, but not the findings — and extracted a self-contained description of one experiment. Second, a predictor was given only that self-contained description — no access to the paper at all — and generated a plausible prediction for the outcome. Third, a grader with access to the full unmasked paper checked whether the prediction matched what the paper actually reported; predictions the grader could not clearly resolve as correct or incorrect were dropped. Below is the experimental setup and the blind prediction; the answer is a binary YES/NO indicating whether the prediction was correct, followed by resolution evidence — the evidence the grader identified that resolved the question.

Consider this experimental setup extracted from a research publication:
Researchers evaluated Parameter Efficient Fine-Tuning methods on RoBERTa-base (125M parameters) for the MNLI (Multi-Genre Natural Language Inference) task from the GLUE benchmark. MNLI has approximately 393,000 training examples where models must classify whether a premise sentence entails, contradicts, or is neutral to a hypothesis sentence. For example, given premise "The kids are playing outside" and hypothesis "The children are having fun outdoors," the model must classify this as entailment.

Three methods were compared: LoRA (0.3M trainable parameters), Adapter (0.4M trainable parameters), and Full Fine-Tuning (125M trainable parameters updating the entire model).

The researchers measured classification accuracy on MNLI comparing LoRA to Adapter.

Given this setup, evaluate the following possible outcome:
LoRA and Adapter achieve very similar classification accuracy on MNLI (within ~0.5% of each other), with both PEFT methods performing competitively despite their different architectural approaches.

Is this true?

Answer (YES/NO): YES